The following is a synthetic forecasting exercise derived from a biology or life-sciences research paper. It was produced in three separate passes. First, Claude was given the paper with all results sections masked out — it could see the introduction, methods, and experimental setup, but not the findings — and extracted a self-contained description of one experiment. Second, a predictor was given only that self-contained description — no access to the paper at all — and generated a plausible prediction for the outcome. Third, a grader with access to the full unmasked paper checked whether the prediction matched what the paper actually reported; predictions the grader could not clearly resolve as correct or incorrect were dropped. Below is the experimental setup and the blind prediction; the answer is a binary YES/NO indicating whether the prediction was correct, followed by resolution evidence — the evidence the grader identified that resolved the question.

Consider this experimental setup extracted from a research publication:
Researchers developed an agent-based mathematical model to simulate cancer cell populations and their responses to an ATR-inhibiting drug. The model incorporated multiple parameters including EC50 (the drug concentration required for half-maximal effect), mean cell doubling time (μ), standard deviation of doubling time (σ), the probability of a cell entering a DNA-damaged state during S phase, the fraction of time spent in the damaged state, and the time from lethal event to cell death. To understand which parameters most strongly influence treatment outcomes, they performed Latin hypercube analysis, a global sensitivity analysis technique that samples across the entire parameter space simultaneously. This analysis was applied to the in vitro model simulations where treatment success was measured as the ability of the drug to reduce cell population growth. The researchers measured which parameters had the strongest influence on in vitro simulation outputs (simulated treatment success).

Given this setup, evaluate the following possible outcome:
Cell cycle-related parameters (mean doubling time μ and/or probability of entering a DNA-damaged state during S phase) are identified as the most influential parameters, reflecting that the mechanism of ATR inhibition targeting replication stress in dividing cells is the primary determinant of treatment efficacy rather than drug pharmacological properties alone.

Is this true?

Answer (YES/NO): NO